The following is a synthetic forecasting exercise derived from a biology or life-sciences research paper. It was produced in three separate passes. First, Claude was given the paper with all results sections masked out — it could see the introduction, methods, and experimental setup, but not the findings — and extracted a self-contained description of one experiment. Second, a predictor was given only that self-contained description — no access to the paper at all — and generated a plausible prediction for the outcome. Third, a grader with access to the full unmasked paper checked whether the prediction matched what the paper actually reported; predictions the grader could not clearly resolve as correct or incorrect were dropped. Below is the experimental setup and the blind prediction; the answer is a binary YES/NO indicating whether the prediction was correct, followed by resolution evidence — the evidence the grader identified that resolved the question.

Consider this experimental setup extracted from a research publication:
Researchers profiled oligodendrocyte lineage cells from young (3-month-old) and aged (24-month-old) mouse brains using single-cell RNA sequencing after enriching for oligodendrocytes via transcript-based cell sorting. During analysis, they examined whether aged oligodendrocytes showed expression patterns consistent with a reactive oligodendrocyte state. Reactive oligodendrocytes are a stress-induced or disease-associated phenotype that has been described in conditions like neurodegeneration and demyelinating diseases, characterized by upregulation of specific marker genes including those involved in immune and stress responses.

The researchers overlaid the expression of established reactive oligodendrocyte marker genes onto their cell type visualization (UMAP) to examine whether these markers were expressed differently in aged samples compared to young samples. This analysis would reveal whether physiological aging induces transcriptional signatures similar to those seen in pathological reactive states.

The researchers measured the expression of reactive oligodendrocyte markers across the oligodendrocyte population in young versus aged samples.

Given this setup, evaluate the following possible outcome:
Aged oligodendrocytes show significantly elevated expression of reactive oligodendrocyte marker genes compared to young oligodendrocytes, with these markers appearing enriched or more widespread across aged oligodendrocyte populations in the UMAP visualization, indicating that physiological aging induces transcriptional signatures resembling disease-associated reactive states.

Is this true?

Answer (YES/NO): YES